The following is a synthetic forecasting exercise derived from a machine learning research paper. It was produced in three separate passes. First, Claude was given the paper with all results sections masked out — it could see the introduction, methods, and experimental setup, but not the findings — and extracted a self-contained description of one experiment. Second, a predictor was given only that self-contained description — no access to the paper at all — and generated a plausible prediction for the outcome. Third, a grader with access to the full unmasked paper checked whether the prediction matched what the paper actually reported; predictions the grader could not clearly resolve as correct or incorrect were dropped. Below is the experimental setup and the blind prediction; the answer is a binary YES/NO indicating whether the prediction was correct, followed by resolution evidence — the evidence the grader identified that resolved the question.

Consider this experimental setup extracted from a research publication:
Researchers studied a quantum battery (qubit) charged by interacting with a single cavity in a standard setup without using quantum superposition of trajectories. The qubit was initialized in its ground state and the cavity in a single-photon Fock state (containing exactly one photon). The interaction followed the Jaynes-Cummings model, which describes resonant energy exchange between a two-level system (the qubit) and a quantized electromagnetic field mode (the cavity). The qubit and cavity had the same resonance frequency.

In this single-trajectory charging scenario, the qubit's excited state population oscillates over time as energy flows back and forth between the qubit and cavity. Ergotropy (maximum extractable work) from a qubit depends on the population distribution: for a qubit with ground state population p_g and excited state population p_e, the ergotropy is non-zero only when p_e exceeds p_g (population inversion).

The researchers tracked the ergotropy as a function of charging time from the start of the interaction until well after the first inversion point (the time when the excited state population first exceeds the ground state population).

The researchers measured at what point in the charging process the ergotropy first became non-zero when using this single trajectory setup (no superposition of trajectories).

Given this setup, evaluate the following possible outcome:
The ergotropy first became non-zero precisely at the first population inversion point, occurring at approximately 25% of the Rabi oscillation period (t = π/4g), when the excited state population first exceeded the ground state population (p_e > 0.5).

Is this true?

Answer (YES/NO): YES